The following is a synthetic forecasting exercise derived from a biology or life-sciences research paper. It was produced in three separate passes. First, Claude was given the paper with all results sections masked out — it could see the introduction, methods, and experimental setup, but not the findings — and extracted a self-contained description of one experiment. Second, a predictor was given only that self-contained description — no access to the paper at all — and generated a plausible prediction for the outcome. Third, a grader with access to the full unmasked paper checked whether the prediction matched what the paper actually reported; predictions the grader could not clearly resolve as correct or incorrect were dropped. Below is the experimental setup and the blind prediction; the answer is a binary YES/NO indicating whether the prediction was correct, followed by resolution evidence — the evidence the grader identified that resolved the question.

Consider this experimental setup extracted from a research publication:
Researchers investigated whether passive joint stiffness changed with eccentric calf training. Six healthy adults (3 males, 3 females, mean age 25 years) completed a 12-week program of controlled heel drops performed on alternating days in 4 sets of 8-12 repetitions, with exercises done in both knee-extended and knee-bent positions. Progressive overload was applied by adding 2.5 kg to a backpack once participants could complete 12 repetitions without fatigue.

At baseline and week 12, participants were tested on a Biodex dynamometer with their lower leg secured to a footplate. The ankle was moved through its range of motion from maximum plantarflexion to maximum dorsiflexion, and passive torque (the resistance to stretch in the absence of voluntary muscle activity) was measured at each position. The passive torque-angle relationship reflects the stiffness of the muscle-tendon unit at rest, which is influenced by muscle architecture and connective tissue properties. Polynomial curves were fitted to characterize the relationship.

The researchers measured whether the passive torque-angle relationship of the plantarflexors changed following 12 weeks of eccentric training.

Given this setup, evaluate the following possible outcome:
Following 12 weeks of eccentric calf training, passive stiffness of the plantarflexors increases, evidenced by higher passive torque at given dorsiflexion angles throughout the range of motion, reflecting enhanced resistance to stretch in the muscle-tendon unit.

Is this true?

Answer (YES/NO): NO